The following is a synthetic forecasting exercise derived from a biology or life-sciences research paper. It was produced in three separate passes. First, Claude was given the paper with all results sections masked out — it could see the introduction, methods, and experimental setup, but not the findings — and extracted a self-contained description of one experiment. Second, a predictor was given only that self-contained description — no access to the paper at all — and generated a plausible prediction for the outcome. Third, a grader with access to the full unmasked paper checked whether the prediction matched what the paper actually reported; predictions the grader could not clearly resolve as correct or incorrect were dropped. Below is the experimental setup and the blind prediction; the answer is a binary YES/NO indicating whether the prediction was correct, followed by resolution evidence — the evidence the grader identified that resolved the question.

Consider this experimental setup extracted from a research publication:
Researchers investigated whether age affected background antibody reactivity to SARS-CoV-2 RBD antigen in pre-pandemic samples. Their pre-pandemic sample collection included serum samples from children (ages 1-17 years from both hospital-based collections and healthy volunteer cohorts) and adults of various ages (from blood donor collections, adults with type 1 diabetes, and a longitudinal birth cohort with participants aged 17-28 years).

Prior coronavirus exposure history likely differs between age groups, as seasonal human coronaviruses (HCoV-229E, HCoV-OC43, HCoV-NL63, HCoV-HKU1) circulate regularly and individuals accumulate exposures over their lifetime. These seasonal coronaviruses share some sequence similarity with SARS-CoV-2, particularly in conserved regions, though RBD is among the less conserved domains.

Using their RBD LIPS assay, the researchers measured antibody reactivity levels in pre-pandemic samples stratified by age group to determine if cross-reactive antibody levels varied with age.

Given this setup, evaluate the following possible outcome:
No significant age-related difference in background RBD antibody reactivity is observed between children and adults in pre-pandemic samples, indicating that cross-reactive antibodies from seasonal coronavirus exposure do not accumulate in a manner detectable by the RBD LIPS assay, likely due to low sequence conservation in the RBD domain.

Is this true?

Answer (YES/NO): YES